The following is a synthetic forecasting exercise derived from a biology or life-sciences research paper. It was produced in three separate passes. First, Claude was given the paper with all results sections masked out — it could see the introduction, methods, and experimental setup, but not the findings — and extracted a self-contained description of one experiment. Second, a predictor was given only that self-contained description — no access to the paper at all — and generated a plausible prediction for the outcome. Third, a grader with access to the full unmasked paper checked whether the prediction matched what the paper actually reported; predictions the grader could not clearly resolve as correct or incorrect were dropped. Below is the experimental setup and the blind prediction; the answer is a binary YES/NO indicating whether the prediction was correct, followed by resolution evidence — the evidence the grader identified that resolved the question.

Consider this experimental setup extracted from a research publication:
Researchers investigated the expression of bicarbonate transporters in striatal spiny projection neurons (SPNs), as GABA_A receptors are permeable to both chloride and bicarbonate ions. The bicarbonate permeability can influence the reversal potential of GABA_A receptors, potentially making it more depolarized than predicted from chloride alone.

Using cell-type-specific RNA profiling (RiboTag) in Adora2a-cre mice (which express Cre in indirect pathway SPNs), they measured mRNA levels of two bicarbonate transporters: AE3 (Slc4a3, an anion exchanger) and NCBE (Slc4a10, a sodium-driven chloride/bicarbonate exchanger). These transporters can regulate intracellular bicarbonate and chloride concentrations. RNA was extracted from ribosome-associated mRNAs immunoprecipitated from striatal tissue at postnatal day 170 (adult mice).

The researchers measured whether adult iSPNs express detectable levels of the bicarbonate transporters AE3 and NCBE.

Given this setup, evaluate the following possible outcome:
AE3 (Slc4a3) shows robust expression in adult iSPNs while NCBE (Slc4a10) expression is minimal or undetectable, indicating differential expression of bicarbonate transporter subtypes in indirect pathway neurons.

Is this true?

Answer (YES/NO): NO